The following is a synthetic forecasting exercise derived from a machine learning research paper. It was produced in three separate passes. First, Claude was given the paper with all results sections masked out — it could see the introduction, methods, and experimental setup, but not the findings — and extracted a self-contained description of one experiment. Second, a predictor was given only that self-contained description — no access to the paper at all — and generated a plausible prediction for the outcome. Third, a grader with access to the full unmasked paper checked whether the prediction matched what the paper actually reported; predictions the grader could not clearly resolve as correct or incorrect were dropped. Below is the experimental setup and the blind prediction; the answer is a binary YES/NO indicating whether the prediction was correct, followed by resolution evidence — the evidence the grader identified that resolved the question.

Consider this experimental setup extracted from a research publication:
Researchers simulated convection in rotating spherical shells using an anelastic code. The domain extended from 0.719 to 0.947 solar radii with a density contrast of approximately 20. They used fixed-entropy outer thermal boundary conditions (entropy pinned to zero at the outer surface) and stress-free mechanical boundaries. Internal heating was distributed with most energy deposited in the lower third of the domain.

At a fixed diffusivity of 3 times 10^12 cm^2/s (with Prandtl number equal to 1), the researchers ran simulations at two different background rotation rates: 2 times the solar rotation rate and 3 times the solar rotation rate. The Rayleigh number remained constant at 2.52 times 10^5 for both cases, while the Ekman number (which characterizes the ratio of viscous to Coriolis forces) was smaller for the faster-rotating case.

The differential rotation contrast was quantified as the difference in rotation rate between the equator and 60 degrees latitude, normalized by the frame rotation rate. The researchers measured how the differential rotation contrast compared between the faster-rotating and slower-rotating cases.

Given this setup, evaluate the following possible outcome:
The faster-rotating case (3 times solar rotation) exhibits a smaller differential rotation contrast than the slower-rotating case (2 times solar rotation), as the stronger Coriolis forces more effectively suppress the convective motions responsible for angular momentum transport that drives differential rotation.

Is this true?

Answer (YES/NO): YES